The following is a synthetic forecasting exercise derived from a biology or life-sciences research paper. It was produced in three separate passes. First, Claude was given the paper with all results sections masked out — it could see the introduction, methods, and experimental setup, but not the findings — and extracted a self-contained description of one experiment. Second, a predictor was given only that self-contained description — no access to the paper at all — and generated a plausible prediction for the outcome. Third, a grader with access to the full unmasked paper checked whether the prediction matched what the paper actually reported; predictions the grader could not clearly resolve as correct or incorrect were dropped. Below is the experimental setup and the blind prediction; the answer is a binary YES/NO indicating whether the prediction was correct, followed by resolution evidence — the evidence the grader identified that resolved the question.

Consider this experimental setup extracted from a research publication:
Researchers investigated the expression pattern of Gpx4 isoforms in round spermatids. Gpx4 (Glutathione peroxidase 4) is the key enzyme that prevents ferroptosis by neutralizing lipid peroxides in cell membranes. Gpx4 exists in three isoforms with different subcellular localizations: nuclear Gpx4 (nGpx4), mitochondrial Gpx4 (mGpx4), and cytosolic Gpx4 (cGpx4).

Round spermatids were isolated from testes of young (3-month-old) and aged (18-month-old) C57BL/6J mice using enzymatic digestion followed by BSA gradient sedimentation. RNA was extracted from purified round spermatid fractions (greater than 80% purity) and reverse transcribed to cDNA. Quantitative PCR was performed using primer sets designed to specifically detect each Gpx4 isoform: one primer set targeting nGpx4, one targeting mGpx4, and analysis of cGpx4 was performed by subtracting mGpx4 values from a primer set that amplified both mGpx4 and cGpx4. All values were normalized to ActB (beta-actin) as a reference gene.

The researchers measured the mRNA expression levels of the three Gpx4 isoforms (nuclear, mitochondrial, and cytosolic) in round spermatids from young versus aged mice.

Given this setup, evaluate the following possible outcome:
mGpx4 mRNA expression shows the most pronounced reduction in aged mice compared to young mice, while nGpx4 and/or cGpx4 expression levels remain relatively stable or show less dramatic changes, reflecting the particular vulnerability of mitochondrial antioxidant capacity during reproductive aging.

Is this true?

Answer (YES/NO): NO